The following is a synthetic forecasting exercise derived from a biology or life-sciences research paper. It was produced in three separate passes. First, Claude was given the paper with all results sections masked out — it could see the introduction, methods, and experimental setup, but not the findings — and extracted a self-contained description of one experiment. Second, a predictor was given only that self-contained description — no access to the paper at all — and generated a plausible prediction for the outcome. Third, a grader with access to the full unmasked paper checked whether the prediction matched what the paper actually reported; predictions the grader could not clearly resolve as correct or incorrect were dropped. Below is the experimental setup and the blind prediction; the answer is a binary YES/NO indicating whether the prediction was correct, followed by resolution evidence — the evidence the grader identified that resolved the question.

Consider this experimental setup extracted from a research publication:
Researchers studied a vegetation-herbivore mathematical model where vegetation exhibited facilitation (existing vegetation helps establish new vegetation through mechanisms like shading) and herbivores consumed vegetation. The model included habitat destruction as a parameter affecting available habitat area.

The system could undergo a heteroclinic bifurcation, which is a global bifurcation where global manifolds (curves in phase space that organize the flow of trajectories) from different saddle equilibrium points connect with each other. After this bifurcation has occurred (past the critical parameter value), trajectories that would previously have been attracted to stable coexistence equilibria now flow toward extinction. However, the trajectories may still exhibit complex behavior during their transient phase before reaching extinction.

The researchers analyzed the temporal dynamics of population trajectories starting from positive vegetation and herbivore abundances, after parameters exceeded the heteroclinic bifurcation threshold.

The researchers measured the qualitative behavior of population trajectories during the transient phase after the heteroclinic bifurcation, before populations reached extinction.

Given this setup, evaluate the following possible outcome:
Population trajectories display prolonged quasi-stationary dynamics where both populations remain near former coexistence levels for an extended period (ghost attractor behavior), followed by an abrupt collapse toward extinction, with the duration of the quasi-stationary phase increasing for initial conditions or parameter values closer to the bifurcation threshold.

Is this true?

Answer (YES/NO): NO